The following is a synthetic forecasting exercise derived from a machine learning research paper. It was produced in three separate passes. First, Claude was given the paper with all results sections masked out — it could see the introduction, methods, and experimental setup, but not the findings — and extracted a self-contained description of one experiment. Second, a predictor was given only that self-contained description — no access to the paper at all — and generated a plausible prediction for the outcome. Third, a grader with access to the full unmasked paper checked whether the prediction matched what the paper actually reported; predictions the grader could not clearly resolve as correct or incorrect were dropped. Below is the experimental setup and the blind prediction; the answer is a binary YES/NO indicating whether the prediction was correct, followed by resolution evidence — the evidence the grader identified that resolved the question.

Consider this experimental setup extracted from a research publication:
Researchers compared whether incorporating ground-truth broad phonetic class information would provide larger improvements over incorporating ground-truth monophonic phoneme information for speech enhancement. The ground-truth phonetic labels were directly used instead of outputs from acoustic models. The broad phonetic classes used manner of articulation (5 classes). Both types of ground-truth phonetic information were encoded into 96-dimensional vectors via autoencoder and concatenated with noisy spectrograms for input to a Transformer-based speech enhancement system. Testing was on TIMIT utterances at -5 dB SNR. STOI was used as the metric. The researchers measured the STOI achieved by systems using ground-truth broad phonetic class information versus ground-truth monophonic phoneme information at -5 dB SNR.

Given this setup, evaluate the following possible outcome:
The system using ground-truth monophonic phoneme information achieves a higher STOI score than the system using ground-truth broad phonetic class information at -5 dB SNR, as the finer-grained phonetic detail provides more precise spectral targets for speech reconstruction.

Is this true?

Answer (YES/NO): NO